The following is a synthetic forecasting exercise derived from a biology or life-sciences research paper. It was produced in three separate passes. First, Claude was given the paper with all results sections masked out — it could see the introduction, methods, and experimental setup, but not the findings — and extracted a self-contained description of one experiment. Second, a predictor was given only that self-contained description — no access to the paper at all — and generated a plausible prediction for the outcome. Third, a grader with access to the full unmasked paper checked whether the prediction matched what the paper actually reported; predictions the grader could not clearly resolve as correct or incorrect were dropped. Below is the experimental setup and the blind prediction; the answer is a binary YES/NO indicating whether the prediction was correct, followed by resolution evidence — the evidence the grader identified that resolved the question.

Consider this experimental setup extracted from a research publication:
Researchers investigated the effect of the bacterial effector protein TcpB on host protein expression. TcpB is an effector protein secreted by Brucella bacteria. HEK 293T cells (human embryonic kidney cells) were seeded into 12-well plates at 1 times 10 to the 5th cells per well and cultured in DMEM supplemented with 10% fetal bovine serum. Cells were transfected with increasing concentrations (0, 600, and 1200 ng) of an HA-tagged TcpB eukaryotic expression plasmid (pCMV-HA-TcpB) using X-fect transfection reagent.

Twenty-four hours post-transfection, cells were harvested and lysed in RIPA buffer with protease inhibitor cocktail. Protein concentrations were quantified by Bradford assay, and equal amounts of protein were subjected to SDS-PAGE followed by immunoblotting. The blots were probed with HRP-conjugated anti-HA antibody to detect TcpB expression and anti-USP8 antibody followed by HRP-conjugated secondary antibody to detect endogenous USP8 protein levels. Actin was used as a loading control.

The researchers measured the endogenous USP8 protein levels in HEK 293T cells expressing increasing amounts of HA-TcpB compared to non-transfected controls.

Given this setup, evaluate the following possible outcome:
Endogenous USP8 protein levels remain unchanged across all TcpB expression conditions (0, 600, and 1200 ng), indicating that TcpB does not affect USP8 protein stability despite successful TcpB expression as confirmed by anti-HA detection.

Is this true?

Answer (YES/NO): NO